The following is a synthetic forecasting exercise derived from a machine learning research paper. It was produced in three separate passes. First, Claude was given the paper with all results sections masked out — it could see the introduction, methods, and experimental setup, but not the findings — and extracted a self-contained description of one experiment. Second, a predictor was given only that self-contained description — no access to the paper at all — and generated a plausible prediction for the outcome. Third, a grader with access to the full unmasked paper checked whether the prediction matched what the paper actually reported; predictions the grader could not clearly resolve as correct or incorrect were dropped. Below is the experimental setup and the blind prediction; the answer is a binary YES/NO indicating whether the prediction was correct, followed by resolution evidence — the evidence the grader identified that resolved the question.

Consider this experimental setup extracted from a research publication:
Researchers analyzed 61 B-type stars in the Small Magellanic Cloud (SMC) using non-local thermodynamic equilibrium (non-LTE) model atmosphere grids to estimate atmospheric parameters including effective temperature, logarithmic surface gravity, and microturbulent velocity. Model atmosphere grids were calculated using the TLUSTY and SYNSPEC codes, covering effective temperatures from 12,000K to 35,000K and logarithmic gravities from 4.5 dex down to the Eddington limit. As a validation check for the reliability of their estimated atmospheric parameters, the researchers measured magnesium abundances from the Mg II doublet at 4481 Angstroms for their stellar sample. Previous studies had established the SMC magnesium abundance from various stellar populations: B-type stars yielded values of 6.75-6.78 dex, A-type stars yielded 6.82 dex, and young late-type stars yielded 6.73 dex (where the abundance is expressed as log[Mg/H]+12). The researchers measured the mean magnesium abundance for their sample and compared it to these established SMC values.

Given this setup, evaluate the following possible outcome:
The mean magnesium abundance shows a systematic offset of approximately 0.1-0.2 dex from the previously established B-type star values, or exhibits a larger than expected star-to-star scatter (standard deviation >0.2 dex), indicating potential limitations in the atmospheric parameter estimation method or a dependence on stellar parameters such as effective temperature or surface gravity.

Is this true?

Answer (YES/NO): NO